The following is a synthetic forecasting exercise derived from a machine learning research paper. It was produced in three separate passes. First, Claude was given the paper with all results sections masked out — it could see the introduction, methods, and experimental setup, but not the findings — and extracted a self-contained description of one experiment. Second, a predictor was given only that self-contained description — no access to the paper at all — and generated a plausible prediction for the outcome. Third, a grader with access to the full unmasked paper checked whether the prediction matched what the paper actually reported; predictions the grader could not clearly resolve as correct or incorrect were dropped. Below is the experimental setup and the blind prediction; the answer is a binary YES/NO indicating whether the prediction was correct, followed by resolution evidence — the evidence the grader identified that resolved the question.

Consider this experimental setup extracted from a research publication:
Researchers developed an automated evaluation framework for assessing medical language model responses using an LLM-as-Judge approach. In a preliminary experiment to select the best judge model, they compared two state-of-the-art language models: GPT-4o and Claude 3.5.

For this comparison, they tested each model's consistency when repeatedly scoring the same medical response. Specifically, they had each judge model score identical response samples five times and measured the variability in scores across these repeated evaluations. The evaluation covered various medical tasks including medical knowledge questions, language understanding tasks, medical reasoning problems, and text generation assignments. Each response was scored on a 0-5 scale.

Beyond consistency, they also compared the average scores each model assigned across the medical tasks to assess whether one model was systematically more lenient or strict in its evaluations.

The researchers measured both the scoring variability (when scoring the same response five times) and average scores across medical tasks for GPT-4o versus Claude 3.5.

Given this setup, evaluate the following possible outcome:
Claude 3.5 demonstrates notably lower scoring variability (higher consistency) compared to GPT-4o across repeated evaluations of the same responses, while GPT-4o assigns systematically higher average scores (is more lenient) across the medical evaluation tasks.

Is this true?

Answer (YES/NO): NO